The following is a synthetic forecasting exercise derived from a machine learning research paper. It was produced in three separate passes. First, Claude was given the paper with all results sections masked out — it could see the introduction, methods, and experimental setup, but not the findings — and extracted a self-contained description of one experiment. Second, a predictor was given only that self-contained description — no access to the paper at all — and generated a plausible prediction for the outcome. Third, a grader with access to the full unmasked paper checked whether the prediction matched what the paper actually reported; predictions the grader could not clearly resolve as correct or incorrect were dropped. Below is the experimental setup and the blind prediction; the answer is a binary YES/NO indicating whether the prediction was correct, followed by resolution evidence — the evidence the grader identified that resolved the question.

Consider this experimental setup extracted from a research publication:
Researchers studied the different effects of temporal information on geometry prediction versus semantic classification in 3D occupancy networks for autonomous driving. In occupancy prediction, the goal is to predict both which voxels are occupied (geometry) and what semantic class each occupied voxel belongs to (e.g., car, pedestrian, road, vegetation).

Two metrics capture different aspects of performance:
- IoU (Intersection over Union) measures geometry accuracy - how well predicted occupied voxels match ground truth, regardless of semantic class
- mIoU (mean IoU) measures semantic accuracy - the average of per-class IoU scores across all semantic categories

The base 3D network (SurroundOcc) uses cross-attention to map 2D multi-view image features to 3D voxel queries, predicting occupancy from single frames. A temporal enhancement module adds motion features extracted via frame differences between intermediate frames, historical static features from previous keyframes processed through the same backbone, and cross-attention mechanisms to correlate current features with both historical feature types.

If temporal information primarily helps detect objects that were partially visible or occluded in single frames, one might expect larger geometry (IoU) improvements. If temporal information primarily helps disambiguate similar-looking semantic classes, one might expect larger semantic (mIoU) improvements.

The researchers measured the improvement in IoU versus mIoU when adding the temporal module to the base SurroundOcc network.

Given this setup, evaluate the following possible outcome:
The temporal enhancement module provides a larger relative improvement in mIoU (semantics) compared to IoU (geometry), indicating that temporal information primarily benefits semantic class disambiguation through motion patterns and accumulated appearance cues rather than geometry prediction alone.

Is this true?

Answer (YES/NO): NO